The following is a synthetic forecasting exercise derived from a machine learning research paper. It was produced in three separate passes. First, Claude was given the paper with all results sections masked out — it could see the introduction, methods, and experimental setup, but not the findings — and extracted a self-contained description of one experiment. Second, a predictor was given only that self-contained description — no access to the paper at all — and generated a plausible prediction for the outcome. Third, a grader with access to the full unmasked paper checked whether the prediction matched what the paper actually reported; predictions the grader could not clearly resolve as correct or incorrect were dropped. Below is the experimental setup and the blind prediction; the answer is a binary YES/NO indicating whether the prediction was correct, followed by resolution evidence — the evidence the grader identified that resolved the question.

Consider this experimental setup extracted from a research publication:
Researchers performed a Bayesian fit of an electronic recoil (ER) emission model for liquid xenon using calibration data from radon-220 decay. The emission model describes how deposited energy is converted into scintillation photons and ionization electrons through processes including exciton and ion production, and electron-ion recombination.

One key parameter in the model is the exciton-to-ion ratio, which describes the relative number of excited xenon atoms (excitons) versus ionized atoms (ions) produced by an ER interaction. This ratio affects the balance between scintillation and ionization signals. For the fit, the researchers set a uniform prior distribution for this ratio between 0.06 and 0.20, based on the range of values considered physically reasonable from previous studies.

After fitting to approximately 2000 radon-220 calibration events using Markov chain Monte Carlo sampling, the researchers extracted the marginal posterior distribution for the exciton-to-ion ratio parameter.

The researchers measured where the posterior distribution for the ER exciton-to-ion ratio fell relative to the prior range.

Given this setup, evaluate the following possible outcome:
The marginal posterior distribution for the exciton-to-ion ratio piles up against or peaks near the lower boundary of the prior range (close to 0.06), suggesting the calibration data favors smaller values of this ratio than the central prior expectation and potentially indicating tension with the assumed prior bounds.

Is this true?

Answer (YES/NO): NO